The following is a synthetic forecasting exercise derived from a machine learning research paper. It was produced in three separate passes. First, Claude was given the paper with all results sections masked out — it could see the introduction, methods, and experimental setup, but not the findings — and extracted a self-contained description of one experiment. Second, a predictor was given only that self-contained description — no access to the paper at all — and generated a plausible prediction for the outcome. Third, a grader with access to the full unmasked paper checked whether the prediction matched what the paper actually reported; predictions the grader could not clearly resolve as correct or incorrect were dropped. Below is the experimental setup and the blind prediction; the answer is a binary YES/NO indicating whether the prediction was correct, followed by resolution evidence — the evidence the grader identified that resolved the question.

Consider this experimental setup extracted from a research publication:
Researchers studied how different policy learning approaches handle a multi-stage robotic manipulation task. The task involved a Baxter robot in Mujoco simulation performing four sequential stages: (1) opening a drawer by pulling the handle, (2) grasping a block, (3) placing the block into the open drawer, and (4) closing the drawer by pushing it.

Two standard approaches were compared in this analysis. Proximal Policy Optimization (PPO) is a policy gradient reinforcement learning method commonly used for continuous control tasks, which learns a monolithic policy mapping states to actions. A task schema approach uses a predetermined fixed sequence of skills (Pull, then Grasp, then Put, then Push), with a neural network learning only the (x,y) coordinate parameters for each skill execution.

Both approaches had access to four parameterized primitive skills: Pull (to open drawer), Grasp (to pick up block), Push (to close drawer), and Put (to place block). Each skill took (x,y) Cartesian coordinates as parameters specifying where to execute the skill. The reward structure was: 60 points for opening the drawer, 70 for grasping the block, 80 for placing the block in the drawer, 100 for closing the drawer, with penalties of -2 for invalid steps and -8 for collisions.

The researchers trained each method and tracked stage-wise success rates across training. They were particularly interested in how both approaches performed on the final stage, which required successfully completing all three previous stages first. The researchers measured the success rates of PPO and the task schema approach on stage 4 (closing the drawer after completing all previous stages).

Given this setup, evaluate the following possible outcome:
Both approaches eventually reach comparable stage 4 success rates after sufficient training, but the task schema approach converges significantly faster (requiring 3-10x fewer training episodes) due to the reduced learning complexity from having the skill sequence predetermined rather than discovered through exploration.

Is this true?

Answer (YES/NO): NO